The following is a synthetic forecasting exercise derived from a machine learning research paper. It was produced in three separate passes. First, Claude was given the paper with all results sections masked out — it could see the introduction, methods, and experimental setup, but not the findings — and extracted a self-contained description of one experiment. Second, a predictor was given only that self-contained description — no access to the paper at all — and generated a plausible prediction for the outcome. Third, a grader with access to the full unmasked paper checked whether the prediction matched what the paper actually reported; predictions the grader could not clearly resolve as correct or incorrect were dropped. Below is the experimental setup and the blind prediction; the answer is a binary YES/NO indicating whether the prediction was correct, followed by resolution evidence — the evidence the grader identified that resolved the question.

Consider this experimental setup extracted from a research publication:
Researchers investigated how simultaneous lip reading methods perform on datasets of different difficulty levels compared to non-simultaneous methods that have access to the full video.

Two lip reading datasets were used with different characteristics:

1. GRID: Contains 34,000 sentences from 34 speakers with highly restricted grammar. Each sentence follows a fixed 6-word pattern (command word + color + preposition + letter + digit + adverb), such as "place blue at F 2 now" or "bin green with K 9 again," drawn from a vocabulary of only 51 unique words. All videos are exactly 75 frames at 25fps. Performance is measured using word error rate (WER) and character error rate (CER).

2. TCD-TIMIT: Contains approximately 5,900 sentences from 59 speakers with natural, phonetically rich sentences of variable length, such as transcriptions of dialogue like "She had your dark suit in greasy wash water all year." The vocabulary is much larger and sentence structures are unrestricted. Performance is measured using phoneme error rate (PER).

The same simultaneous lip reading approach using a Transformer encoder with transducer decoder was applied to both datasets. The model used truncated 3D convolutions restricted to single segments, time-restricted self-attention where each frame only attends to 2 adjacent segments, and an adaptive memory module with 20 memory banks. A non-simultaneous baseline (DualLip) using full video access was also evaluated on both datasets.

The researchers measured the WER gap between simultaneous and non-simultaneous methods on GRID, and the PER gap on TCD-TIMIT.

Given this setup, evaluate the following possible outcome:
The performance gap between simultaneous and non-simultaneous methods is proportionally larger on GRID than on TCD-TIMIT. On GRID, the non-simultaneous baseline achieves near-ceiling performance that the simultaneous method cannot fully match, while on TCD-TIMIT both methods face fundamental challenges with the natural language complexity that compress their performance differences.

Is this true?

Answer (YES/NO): NO